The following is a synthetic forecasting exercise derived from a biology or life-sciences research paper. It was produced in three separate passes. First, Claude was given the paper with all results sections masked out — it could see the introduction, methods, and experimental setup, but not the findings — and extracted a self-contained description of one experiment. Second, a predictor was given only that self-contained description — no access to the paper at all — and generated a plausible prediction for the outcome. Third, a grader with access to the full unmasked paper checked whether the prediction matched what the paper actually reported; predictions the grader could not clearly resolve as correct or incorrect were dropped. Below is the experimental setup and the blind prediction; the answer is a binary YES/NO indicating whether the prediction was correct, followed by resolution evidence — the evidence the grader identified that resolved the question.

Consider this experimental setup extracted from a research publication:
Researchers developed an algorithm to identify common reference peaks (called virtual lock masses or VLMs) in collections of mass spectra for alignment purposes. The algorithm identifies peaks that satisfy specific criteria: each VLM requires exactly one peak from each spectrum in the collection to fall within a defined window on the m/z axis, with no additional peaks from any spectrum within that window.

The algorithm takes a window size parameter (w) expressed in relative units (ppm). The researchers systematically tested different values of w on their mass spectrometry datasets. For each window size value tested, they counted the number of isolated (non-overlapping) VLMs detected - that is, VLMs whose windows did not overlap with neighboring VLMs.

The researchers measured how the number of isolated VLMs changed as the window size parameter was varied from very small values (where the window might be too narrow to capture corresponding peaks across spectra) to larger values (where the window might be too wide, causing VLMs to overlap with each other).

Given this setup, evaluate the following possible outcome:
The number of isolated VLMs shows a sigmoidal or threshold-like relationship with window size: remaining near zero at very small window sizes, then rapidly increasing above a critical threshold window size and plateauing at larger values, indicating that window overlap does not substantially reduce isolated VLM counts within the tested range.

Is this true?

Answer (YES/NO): NO